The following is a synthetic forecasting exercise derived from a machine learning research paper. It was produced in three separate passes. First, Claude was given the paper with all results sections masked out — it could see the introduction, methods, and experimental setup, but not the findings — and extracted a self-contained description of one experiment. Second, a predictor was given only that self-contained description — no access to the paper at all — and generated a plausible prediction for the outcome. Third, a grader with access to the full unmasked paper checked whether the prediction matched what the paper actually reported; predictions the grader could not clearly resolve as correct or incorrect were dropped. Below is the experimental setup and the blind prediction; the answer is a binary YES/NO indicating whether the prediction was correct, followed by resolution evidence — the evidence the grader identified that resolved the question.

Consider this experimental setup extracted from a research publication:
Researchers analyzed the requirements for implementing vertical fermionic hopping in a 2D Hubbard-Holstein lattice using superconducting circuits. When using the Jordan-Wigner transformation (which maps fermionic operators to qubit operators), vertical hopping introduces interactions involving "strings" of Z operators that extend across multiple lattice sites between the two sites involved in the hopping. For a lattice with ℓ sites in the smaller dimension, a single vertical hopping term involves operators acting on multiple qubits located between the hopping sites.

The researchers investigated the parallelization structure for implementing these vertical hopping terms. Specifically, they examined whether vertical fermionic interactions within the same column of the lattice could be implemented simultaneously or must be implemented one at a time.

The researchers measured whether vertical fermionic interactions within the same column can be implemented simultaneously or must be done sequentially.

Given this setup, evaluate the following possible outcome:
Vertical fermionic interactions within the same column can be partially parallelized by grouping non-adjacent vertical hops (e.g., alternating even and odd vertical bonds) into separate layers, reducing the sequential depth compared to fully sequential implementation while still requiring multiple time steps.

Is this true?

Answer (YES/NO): NO